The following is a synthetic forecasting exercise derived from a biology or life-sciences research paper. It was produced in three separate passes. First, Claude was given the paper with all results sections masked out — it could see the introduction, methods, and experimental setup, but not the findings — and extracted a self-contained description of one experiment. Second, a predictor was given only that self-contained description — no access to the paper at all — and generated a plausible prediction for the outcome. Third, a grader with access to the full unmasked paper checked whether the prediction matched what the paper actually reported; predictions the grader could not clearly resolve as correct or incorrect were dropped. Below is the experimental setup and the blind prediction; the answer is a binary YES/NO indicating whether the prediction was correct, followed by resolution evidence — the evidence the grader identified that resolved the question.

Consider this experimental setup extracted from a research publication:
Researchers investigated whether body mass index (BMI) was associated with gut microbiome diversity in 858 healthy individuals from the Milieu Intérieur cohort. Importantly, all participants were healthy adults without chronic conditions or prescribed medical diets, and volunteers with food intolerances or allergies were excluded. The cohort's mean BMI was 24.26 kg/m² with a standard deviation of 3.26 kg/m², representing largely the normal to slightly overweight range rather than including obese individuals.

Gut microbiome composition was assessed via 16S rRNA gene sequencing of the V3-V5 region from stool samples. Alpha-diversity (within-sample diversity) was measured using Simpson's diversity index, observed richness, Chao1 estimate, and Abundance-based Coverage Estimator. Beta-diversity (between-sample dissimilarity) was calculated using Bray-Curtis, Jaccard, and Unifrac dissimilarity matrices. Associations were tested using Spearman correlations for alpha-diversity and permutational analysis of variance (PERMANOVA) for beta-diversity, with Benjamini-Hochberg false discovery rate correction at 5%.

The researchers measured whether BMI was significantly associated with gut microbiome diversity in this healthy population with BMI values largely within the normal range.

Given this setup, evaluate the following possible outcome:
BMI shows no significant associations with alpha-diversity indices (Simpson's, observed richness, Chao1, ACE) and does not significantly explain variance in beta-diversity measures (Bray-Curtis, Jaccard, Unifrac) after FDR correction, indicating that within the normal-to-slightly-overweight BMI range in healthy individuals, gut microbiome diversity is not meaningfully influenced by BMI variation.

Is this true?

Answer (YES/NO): YES